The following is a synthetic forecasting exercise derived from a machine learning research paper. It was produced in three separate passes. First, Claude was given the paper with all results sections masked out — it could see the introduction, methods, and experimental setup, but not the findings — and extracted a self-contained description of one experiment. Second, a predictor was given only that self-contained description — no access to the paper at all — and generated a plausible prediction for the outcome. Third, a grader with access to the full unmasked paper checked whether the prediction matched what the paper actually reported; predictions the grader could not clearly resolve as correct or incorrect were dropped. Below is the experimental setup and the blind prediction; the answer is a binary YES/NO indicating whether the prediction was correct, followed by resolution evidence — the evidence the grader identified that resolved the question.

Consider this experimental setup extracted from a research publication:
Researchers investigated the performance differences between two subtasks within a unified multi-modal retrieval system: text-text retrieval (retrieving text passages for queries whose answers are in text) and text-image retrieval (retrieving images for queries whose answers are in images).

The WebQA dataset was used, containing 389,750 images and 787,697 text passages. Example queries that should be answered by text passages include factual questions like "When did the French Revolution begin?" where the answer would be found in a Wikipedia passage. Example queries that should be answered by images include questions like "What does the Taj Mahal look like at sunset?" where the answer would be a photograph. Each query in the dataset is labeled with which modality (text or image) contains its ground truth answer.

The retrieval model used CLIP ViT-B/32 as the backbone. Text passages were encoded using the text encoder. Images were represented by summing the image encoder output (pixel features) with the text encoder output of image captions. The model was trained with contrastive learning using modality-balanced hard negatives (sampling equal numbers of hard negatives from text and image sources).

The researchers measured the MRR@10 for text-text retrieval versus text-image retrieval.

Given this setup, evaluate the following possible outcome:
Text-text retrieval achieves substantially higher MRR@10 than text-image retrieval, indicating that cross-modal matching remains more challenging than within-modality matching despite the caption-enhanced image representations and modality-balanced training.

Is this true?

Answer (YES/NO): YES